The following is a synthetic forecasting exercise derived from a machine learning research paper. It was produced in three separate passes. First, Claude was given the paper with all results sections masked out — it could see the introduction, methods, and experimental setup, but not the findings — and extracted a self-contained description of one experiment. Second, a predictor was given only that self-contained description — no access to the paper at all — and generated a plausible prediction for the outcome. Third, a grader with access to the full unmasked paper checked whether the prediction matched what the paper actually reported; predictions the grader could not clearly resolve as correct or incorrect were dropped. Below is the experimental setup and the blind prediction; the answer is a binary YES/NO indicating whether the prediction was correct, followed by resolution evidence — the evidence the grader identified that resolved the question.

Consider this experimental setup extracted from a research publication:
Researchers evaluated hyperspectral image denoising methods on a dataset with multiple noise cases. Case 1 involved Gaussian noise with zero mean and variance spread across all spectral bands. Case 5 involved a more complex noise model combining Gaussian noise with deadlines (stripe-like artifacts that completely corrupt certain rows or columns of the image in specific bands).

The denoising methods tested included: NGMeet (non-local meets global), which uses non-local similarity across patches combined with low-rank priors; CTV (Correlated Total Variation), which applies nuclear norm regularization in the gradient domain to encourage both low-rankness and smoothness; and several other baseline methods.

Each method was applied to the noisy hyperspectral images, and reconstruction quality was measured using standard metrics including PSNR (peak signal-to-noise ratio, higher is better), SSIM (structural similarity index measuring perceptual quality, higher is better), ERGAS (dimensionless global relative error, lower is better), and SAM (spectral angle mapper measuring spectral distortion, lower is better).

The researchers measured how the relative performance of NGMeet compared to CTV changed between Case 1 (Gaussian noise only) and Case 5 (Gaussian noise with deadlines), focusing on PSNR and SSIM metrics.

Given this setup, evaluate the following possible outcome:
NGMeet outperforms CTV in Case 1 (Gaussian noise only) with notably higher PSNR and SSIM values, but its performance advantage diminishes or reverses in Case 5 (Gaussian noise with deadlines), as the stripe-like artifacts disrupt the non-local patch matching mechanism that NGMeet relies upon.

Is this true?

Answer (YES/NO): NO